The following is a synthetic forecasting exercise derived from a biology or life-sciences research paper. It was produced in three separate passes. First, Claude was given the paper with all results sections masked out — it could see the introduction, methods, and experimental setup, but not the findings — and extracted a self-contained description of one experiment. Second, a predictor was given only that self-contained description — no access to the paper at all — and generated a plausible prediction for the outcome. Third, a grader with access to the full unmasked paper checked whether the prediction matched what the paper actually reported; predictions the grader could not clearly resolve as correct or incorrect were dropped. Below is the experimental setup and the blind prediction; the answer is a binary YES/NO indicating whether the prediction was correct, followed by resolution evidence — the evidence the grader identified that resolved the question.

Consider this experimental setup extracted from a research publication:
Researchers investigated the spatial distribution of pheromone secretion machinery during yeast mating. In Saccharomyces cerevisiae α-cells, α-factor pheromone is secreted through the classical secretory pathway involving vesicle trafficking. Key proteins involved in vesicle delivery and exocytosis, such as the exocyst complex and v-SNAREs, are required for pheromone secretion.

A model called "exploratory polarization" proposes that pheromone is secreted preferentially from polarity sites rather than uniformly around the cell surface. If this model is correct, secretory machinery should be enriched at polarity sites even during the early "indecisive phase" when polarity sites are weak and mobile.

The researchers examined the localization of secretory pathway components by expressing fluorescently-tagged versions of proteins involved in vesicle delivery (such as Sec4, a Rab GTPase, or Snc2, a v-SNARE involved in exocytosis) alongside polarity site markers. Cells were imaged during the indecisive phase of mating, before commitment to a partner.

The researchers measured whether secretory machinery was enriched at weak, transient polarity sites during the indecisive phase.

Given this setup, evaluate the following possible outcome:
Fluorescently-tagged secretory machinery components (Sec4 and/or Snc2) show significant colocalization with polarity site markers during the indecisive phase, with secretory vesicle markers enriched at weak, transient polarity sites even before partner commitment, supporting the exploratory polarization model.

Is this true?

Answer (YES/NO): YES